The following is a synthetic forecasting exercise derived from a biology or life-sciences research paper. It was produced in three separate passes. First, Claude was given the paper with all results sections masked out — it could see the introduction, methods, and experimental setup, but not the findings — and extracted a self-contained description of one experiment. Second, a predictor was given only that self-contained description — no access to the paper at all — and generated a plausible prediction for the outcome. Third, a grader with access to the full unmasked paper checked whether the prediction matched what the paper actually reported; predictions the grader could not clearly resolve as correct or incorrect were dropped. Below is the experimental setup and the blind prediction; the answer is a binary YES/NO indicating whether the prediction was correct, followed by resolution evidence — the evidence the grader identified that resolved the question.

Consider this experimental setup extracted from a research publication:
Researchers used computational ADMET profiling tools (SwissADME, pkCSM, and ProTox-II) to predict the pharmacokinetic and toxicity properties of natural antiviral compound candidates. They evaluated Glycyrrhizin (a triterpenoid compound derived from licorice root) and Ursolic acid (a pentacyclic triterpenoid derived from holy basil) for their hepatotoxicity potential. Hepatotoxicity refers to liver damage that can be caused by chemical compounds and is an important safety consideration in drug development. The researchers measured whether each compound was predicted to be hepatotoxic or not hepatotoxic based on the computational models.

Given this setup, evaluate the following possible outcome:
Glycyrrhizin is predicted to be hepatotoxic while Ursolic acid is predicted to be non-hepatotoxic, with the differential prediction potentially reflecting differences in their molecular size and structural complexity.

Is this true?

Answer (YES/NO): NO